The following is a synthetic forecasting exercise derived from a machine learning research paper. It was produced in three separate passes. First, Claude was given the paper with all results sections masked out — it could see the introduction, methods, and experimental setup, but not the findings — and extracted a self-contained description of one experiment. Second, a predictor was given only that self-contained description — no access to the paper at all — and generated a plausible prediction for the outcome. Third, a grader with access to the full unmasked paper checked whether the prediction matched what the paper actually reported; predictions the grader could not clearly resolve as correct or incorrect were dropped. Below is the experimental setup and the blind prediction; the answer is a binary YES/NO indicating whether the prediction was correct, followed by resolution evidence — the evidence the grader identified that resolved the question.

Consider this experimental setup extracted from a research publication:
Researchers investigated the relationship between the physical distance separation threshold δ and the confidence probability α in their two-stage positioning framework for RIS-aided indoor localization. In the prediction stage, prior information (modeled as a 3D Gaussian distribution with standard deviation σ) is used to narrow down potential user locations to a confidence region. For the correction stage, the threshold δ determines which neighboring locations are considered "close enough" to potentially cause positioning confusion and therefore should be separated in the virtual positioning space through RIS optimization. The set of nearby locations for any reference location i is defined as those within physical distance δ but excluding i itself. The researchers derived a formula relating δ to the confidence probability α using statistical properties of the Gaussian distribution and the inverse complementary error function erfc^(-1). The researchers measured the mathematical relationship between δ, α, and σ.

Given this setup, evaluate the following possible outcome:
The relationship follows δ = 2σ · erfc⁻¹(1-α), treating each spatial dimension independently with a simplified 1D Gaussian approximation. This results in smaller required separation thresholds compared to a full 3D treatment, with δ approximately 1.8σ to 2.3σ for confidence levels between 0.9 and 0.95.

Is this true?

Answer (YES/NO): NO